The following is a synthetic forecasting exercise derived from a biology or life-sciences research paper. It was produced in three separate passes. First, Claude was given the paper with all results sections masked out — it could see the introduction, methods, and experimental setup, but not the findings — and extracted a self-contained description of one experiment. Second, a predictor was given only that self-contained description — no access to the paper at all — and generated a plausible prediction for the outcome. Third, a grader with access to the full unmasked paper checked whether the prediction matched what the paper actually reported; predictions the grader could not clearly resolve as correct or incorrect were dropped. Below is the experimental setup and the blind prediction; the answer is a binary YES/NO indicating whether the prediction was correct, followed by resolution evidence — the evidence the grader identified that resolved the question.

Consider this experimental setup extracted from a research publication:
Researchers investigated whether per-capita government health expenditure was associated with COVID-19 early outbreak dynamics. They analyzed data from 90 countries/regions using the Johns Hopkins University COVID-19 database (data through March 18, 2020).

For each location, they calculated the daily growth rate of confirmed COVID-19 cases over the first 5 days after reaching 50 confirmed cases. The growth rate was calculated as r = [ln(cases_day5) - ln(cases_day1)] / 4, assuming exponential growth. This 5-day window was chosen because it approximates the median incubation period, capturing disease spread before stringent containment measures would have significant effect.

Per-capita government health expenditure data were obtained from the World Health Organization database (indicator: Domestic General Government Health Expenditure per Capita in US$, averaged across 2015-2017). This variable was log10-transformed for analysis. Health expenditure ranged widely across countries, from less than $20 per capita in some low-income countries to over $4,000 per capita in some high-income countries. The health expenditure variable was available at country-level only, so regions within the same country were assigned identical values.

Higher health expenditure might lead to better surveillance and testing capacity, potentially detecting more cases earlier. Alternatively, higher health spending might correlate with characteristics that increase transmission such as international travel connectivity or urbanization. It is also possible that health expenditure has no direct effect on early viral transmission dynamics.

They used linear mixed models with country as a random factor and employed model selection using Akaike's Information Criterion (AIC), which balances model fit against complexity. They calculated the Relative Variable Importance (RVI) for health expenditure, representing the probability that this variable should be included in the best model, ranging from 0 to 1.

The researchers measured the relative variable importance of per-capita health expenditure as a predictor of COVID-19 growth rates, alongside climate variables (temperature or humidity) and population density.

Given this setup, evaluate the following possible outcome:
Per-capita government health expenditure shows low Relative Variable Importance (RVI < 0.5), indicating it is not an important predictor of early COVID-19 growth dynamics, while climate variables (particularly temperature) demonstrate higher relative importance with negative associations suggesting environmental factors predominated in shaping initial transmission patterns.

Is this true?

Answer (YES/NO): NO